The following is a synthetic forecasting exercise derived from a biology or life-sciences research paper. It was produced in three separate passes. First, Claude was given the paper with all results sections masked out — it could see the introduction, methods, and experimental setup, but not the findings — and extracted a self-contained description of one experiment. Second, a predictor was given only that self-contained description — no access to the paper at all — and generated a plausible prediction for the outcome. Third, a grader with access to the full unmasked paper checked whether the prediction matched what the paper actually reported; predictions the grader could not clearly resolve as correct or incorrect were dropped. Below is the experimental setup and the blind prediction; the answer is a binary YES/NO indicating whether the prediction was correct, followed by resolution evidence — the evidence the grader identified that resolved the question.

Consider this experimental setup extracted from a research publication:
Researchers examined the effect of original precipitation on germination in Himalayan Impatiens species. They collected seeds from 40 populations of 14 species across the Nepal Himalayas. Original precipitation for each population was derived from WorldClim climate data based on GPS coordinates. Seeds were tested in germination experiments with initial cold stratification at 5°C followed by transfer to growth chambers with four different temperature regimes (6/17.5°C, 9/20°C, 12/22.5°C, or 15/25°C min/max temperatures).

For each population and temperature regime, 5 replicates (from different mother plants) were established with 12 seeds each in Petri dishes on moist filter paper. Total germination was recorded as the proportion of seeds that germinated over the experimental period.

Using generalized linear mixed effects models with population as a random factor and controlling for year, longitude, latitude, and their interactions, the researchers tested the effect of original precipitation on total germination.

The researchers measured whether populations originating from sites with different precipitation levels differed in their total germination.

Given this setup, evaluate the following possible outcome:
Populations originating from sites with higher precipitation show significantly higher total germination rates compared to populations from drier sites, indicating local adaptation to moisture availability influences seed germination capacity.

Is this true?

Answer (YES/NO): NO